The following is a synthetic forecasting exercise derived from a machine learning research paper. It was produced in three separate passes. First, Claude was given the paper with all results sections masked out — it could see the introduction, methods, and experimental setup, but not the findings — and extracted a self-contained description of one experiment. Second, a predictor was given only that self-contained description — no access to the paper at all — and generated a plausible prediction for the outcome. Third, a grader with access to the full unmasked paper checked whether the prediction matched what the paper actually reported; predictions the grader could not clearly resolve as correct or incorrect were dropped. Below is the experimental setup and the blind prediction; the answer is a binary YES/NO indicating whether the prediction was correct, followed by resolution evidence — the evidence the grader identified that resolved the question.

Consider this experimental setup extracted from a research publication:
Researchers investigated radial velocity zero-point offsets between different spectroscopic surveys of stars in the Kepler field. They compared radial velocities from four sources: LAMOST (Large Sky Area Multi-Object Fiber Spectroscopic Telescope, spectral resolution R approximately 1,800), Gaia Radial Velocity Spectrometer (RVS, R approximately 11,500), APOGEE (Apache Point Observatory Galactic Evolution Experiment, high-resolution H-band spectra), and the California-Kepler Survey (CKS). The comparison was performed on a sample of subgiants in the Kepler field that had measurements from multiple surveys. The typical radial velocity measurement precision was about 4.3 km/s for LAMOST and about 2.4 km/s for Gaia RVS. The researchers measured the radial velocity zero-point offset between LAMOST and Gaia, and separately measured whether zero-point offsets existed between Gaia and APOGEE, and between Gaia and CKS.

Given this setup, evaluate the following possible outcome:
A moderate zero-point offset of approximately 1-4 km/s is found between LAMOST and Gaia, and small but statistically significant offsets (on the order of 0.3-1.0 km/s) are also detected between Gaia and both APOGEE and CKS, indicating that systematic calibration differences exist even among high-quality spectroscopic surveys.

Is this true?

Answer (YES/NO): NO